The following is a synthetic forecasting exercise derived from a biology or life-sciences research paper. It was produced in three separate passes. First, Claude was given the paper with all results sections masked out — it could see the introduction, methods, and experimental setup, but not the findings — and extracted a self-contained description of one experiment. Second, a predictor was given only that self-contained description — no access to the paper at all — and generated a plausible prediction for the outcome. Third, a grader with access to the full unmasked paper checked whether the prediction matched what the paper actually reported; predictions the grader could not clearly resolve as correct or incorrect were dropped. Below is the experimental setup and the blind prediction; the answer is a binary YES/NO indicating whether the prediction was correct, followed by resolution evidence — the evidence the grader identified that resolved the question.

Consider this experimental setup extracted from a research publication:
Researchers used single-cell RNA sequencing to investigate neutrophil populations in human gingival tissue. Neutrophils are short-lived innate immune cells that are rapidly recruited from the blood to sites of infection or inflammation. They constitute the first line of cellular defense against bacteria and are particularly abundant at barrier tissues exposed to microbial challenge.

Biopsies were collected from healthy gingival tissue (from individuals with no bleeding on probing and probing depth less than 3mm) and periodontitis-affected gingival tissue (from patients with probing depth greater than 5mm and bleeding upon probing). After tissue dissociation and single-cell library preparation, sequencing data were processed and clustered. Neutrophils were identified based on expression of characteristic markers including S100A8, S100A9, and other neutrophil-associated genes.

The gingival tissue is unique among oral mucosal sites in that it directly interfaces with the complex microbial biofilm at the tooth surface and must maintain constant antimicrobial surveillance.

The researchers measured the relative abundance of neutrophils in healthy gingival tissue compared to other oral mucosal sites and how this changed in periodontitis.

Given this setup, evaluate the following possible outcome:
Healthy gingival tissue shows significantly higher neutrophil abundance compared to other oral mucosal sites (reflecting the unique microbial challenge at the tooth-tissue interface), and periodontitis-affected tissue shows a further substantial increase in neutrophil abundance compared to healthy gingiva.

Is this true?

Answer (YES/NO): YES